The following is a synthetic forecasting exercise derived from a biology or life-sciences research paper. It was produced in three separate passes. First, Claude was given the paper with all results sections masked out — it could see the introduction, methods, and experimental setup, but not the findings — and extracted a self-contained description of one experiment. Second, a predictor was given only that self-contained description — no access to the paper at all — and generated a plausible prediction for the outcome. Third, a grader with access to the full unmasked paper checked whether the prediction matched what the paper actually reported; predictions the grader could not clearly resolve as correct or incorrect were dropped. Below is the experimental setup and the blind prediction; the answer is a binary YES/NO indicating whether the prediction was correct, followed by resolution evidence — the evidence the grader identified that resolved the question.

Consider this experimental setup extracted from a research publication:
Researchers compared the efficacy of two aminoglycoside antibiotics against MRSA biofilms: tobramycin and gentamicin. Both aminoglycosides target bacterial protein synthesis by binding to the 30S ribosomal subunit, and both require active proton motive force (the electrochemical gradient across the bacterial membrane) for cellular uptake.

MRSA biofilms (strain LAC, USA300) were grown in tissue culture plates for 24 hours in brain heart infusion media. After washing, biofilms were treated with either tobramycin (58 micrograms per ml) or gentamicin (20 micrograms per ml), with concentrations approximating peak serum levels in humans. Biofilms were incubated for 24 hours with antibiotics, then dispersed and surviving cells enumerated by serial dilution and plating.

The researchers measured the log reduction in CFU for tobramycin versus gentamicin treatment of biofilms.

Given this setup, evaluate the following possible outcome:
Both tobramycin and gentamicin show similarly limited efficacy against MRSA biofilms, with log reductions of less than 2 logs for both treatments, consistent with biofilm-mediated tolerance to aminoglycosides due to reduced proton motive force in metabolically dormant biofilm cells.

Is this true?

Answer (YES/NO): NO